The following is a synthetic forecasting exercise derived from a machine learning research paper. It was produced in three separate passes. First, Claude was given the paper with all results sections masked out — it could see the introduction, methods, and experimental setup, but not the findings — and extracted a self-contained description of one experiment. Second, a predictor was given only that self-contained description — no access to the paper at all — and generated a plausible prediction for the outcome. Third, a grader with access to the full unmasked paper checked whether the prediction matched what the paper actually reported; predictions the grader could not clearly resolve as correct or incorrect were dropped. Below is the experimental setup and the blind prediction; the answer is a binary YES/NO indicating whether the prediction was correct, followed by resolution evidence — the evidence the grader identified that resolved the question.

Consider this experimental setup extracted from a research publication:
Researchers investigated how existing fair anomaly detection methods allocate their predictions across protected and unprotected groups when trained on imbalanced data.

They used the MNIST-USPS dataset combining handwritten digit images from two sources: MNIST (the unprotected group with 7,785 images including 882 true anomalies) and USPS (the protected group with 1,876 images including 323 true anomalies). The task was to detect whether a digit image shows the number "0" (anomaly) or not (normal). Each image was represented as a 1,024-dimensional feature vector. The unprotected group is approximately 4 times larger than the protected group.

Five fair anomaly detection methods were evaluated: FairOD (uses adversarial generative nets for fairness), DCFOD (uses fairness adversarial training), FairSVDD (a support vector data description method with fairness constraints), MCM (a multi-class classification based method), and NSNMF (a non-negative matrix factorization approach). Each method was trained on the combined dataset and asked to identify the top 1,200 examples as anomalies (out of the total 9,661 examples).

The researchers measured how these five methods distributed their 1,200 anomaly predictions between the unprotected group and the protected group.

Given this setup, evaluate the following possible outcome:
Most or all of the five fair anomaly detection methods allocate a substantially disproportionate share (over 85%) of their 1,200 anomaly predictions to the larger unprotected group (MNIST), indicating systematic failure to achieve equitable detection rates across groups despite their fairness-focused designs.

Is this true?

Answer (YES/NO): NO